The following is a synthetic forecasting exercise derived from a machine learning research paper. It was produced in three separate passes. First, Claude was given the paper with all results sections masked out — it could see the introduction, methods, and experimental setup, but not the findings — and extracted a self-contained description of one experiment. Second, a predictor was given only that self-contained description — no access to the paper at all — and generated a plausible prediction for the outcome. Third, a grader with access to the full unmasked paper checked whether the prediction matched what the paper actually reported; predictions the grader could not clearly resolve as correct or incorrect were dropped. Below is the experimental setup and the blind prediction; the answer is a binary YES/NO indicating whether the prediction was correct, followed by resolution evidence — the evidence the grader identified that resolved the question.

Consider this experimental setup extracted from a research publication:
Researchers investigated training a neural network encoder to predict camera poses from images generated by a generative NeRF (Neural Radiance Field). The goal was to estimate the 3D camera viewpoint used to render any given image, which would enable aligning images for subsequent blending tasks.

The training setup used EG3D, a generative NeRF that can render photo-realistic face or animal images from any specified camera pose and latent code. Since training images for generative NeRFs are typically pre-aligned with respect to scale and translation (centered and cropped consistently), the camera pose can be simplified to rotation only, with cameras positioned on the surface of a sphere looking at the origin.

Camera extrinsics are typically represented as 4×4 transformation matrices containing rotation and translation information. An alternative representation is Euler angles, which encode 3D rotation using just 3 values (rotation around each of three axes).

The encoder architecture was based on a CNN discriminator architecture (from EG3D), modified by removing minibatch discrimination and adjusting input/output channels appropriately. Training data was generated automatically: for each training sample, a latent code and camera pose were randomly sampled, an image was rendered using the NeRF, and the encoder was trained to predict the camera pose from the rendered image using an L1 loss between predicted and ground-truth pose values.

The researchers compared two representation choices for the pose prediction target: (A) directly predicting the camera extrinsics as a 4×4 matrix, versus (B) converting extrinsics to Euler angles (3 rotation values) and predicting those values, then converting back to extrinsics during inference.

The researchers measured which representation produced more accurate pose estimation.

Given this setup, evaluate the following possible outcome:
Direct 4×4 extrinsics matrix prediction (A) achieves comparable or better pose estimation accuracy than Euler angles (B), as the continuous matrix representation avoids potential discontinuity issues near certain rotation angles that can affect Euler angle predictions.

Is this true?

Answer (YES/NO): NO